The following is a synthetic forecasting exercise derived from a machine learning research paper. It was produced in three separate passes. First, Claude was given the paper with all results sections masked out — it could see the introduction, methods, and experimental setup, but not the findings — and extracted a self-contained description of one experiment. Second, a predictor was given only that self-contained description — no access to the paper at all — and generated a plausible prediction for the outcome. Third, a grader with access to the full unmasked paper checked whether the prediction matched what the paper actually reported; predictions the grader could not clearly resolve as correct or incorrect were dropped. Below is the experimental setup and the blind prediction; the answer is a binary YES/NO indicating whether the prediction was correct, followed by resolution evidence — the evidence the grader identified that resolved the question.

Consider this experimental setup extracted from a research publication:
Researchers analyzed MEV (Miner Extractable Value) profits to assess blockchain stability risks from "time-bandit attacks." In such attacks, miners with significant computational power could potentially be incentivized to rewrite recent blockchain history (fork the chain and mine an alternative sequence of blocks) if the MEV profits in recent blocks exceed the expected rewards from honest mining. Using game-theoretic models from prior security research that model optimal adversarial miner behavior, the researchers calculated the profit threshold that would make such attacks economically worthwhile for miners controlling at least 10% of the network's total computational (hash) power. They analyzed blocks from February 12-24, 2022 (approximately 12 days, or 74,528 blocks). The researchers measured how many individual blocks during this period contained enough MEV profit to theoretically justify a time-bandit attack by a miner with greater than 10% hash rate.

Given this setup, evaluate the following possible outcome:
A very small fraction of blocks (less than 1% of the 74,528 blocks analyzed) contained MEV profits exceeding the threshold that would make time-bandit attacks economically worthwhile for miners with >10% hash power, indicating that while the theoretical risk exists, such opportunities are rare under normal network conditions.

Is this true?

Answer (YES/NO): YES